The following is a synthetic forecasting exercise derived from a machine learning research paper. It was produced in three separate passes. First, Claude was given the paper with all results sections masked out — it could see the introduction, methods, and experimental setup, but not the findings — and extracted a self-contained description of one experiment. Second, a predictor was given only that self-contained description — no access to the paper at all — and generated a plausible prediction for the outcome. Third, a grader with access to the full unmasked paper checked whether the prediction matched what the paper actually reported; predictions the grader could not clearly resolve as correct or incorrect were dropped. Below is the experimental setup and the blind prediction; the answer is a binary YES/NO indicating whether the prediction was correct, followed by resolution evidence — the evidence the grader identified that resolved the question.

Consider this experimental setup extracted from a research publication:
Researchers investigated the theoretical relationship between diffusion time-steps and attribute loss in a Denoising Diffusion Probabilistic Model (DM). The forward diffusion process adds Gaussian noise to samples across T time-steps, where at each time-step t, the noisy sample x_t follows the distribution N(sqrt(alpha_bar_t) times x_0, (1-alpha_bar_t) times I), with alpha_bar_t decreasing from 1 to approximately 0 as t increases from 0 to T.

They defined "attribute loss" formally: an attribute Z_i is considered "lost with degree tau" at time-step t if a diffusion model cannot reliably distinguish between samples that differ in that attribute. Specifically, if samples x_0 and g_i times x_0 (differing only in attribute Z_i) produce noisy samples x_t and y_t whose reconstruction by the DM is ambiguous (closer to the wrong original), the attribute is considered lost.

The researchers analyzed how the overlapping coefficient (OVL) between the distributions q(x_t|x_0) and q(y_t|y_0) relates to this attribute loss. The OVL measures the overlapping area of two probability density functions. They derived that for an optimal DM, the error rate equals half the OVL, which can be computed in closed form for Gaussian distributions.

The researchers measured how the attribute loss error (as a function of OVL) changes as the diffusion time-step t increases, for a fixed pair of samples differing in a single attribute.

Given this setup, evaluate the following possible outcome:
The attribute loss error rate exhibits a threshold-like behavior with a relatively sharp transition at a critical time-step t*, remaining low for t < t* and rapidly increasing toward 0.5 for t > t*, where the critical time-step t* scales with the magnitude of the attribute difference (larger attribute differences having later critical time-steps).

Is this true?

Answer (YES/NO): NO